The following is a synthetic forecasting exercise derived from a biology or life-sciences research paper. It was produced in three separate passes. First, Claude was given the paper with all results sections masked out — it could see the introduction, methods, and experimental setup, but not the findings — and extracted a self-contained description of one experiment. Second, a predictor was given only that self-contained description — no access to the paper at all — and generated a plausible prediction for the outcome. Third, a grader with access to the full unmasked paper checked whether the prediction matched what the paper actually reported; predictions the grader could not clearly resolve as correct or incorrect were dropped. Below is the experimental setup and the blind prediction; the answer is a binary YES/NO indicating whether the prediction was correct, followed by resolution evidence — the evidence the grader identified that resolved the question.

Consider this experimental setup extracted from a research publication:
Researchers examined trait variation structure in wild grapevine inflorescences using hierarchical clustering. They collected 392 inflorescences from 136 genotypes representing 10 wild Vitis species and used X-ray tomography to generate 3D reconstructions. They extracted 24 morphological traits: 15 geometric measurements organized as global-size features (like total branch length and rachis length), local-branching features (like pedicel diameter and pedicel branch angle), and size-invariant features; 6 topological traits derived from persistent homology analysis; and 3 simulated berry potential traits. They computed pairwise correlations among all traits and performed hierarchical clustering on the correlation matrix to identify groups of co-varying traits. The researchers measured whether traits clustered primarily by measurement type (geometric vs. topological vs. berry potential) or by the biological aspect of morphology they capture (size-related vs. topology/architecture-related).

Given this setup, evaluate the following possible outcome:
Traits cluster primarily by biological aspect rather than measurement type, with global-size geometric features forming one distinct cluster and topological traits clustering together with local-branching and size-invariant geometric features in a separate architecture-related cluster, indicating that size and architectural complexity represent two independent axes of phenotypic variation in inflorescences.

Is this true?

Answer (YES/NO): NO